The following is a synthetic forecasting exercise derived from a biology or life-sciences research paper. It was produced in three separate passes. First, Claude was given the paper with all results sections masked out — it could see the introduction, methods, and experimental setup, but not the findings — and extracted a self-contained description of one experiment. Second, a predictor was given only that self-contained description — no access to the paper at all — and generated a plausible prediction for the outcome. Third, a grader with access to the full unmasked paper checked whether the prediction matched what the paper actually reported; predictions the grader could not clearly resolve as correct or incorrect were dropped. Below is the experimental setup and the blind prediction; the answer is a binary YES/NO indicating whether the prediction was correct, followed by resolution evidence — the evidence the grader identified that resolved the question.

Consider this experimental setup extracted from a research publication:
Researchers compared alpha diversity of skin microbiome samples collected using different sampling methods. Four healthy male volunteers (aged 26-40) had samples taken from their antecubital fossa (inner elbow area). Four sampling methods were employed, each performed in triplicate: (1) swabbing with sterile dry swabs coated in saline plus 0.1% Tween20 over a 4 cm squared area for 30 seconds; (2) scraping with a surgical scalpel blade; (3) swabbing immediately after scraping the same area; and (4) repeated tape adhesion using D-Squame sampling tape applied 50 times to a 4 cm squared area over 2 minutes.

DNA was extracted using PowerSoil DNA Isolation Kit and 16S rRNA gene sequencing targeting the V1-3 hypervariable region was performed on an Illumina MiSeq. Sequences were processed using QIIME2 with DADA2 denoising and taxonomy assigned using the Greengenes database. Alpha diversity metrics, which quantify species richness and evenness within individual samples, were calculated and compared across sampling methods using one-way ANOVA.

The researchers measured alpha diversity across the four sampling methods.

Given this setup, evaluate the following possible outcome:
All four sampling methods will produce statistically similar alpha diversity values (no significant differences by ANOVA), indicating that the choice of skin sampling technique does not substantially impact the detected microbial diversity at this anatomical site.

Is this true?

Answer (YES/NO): NO